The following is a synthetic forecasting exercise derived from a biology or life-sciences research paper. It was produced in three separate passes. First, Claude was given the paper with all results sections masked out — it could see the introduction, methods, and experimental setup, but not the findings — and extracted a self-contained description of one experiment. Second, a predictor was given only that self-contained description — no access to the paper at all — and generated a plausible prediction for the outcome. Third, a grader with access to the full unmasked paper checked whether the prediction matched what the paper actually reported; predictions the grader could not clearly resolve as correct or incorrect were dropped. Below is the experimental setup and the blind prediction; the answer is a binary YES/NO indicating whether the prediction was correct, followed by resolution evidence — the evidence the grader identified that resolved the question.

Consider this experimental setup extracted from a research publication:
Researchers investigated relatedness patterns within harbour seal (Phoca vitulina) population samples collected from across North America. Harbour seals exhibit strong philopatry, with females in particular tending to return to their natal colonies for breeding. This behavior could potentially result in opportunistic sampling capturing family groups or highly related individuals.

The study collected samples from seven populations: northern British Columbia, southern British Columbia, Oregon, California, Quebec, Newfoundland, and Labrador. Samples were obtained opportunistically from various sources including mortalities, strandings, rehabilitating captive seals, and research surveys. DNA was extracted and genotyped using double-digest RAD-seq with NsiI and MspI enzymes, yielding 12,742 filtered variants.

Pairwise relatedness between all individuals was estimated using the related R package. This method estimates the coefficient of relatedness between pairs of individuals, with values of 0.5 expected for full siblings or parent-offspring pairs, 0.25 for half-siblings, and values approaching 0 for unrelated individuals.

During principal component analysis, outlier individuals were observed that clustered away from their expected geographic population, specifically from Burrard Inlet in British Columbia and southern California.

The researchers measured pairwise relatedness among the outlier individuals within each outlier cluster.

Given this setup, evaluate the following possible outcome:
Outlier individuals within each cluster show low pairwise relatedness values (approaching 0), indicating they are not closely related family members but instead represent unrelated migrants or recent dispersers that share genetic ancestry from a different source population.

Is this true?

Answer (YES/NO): NO